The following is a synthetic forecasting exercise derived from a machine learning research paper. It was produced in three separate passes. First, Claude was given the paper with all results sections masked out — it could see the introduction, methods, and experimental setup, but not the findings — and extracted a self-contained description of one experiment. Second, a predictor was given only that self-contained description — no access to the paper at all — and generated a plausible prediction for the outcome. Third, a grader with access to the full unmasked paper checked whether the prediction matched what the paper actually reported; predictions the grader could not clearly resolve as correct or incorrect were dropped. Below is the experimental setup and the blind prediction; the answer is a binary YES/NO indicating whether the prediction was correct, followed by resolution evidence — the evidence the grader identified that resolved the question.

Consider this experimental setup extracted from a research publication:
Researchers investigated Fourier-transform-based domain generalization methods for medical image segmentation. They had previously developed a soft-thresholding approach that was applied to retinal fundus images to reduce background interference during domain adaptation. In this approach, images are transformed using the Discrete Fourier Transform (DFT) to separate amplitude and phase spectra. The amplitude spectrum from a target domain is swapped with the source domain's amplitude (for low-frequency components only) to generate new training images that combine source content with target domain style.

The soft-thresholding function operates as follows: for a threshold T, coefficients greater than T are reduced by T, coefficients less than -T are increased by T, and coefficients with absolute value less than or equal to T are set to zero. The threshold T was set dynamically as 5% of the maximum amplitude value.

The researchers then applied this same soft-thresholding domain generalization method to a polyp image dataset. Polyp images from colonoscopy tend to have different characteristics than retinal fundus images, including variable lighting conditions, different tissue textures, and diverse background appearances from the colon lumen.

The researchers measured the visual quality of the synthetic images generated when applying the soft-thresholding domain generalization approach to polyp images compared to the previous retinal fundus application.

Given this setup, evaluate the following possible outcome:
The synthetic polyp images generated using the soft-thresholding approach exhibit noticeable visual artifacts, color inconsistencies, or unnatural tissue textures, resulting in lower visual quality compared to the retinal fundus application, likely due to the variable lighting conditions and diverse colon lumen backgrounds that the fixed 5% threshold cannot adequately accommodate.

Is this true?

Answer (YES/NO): NO